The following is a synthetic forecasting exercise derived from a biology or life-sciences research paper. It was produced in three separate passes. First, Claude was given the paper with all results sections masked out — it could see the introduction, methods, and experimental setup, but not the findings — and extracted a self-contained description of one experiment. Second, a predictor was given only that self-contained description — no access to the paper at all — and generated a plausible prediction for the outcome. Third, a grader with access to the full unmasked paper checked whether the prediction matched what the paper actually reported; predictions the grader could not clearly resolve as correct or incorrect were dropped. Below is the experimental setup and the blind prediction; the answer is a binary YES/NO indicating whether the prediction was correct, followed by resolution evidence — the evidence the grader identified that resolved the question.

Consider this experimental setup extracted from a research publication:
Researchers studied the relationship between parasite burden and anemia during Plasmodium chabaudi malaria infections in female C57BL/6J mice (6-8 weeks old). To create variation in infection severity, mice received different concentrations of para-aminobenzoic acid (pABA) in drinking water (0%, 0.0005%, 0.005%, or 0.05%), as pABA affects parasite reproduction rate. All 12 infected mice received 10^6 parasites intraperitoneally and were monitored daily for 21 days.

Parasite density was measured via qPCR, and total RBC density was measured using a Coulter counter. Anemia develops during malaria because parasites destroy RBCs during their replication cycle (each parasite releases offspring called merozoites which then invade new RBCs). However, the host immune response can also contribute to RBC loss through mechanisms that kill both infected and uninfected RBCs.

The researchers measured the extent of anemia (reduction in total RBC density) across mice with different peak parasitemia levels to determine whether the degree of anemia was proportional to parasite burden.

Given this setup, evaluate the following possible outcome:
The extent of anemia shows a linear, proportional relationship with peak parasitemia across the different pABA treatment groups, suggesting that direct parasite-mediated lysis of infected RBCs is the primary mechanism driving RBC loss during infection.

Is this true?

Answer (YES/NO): NO